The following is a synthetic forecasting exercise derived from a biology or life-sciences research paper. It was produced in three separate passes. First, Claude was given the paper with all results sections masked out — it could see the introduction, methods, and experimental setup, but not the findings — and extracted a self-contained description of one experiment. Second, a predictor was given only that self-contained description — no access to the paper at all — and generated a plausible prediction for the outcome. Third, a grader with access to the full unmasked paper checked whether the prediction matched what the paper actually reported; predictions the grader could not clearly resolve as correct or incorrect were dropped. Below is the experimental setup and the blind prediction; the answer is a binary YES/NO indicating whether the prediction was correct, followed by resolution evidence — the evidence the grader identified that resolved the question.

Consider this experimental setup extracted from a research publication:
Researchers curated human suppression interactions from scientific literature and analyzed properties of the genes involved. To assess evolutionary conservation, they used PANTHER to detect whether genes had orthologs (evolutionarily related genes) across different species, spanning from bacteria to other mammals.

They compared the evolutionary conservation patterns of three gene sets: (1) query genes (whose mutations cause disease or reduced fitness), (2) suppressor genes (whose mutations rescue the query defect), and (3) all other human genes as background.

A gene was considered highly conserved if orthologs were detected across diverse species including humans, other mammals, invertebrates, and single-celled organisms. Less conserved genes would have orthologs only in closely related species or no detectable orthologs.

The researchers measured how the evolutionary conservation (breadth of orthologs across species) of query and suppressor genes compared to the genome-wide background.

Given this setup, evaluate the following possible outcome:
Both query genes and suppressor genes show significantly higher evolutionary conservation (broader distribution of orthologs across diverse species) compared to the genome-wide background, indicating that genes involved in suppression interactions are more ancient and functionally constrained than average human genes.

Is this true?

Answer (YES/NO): YES